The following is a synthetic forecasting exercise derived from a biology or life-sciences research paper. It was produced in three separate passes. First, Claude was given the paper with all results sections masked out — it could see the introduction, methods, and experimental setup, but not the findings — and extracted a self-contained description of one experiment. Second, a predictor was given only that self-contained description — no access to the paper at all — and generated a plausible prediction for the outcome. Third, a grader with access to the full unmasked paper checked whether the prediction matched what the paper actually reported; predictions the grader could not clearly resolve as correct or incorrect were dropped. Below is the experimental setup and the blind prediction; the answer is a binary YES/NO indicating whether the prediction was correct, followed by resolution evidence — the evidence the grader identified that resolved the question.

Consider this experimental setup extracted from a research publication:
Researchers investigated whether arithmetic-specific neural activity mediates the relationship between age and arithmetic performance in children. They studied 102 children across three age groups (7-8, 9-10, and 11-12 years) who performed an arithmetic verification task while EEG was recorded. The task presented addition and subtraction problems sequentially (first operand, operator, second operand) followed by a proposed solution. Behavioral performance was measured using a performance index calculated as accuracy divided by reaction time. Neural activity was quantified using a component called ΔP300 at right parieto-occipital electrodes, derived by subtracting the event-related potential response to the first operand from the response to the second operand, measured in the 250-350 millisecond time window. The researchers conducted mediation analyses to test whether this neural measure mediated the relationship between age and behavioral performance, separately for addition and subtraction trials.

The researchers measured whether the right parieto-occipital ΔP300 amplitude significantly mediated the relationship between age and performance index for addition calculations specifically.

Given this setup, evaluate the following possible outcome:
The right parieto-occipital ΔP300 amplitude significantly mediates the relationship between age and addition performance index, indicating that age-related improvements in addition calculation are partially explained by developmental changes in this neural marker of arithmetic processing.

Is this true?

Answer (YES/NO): YES